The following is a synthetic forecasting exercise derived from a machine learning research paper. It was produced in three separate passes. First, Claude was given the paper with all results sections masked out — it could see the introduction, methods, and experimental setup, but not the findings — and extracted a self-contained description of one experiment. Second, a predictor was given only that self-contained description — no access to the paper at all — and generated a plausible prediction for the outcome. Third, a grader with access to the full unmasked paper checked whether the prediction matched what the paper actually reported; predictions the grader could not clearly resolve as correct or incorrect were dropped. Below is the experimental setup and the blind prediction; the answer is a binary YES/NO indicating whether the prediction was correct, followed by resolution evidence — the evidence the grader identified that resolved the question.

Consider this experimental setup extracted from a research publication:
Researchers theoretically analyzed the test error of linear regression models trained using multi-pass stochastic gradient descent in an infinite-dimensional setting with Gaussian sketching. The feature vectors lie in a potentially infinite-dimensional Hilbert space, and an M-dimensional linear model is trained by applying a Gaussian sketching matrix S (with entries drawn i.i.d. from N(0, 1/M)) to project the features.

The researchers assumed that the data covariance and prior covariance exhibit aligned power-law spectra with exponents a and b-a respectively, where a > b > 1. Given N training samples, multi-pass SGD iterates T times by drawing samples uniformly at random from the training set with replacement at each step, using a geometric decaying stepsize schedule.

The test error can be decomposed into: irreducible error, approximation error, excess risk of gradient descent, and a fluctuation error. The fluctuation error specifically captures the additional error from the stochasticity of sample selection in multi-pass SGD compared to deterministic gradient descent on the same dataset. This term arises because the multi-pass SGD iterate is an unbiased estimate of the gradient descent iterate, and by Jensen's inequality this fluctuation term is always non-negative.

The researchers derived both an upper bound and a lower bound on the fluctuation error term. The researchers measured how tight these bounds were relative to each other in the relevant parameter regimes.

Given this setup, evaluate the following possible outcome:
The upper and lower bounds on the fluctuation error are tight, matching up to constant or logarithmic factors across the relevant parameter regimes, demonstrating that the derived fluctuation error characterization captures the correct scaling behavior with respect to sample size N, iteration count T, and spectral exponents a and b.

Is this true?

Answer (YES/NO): YES